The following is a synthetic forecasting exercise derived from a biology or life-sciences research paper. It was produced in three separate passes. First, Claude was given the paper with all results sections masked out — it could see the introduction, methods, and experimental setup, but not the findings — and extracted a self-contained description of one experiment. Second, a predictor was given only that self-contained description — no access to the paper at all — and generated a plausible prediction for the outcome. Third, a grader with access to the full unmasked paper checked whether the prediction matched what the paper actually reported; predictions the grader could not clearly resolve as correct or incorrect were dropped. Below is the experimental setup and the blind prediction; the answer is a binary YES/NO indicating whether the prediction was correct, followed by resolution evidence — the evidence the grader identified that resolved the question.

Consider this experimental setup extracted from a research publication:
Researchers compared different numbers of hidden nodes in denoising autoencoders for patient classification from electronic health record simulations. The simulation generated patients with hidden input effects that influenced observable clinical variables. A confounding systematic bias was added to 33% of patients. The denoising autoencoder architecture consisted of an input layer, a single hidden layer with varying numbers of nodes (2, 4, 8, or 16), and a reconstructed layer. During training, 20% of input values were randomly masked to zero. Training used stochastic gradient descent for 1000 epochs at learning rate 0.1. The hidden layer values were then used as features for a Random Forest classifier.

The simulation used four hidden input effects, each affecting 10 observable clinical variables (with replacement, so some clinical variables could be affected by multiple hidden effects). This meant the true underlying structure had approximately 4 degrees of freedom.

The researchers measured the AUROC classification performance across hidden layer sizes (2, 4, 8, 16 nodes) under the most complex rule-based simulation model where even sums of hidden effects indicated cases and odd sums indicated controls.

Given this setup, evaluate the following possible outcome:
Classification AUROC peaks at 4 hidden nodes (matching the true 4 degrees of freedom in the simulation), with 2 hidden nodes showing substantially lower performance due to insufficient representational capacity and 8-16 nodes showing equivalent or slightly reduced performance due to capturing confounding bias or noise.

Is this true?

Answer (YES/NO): NO